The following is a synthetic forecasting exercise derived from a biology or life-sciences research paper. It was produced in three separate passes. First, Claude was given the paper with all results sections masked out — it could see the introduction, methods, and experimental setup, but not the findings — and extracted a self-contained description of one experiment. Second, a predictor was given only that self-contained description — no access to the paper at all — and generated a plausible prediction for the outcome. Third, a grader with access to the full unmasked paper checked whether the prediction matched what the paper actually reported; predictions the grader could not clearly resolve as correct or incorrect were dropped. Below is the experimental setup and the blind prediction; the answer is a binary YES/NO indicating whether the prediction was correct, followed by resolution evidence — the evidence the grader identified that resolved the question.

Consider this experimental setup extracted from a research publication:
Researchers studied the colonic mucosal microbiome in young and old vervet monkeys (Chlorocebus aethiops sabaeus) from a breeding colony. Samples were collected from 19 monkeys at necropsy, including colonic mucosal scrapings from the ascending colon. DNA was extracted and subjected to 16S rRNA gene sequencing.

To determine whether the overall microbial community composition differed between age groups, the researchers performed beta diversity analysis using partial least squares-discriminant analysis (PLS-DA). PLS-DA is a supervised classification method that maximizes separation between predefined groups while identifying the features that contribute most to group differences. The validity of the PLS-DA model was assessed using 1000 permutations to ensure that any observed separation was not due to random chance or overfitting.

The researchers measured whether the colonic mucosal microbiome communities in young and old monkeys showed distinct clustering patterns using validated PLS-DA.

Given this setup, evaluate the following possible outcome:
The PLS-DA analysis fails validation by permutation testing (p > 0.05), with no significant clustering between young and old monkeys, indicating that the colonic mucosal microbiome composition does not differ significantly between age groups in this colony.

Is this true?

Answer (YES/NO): NO